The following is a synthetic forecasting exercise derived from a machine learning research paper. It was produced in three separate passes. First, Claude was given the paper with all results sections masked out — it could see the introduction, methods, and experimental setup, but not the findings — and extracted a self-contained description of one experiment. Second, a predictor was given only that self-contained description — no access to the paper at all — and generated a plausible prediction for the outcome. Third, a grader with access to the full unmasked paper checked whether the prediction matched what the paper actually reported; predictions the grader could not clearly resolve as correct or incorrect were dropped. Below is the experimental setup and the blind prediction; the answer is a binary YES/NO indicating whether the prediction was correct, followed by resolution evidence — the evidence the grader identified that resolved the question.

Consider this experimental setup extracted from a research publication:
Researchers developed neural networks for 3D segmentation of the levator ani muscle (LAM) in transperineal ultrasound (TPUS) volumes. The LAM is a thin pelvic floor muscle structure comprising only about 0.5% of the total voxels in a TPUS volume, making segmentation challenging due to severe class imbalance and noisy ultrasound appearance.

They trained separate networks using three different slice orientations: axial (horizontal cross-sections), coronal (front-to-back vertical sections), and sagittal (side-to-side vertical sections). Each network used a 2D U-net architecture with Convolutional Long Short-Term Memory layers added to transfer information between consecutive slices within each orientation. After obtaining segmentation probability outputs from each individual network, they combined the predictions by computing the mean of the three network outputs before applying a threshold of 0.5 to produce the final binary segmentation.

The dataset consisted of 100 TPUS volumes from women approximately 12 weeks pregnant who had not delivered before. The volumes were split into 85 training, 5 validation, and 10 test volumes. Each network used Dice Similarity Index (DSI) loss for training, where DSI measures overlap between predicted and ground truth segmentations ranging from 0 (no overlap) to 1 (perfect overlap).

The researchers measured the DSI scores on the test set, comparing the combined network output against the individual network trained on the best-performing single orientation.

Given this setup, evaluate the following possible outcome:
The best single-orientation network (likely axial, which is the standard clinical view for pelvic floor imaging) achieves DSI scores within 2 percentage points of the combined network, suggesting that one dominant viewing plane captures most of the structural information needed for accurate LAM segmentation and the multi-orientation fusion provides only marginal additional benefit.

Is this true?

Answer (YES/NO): NO